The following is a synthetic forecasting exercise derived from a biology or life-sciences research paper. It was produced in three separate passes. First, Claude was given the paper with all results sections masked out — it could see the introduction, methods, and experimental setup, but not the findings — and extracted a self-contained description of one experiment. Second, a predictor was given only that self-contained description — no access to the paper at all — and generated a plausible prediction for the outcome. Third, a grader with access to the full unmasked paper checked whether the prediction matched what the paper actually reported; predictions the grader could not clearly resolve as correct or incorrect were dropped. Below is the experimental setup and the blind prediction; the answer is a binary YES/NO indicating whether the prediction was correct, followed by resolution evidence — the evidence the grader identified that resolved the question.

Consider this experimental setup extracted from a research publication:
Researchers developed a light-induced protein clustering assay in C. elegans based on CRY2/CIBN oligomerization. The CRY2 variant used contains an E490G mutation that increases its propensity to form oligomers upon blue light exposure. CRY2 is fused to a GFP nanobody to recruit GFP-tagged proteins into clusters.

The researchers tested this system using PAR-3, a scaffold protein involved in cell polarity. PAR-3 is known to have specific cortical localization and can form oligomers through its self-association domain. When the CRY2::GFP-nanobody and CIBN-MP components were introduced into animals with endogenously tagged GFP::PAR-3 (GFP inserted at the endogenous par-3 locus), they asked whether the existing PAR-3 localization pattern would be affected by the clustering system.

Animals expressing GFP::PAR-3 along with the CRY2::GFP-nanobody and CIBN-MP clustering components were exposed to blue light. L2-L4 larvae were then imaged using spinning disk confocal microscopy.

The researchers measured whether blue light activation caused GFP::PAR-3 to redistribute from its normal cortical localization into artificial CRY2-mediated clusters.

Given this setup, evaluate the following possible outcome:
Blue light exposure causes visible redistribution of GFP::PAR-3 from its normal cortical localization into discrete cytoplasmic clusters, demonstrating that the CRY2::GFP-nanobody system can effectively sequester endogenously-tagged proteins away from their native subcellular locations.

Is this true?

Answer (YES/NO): YES